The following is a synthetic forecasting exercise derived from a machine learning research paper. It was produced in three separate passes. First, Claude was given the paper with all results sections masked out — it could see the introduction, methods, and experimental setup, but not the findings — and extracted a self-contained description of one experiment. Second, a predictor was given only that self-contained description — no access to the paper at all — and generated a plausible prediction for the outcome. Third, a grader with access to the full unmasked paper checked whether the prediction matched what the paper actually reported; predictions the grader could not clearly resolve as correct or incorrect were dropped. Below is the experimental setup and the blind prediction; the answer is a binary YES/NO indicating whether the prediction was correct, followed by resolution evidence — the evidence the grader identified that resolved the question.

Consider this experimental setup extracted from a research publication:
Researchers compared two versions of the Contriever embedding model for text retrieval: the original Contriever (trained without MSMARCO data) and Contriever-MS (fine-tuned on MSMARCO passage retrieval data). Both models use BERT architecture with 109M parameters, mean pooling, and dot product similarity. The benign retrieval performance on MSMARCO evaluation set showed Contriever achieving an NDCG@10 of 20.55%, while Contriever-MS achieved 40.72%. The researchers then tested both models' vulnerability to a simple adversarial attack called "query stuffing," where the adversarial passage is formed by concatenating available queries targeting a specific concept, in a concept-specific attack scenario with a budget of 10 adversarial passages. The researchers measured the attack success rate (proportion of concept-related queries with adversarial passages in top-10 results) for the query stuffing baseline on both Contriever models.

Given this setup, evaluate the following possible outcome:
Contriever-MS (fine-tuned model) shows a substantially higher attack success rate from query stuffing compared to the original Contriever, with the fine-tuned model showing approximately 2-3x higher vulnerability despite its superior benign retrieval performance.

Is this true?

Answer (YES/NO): NO